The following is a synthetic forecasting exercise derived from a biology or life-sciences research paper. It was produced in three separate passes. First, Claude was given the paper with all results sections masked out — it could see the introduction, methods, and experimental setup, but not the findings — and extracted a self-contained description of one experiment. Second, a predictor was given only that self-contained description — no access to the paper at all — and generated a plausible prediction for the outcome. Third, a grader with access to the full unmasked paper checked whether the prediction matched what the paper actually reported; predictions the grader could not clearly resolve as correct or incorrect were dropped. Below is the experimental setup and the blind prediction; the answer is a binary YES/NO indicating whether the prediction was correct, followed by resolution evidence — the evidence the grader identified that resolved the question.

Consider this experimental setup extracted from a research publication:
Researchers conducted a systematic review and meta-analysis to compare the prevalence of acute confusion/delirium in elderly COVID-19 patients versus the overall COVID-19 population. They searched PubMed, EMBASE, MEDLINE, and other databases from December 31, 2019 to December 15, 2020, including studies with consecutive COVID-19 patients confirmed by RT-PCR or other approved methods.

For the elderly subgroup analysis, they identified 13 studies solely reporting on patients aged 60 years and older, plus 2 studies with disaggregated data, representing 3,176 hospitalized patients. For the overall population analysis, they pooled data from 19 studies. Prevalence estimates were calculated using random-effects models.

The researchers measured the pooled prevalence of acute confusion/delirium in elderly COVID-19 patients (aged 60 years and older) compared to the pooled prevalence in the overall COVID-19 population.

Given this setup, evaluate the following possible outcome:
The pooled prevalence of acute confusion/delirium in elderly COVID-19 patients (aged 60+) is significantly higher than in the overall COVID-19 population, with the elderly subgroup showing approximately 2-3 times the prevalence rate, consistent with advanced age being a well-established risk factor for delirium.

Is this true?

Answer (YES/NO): YES